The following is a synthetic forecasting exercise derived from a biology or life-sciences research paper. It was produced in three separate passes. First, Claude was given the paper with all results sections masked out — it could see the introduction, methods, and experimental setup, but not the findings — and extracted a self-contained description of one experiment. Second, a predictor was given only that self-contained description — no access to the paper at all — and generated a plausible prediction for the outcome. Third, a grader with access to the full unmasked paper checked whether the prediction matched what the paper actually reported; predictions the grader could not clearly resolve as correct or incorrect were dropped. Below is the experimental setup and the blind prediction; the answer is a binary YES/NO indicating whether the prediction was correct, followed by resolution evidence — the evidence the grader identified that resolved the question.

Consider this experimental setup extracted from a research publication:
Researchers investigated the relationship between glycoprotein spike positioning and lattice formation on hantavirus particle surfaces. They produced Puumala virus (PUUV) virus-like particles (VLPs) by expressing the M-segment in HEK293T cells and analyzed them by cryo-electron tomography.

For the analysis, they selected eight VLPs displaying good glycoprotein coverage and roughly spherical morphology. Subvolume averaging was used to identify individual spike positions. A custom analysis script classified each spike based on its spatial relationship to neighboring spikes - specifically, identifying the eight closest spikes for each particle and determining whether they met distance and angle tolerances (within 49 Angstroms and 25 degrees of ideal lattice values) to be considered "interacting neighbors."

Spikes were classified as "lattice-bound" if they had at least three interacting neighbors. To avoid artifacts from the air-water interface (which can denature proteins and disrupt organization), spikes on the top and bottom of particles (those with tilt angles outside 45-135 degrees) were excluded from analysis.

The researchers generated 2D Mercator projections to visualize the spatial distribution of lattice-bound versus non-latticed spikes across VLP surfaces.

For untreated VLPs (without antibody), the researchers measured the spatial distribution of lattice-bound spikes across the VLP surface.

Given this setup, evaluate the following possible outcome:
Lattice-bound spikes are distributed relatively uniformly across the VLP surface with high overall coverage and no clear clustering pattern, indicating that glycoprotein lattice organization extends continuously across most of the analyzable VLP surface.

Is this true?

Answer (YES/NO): NO